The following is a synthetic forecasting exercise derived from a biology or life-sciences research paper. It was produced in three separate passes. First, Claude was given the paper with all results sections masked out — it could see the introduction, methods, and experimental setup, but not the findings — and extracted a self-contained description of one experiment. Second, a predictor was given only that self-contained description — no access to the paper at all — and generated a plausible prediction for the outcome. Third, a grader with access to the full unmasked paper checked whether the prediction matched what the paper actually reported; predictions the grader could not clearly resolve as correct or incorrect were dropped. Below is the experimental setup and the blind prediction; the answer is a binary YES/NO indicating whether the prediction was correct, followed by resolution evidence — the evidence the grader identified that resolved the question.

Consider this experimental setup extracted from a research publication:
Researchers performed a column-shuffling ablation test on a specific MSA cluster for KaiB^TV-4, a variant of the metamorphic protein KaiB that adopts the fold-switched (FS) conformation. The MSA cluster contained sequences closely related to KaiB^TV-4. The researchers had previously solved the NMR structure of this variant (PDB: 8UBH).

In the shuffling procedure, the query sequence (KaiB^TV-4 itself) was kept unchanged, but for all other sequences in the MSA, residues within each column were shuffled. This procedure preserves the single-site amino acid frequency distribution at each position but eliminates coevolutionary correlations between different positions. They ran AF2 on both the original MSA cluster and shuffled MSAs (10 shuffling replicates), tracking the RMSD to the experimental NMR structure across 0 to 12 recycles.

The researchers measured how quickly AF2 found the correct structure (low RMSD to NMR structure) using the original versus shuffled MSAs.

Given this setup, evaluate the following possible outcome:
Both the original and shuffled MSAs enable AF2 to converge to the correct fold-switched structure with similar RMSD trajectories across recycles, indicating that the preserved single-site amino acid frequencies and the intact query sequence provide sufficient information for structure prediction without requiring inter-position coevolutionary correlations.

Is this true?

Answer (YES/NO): NO